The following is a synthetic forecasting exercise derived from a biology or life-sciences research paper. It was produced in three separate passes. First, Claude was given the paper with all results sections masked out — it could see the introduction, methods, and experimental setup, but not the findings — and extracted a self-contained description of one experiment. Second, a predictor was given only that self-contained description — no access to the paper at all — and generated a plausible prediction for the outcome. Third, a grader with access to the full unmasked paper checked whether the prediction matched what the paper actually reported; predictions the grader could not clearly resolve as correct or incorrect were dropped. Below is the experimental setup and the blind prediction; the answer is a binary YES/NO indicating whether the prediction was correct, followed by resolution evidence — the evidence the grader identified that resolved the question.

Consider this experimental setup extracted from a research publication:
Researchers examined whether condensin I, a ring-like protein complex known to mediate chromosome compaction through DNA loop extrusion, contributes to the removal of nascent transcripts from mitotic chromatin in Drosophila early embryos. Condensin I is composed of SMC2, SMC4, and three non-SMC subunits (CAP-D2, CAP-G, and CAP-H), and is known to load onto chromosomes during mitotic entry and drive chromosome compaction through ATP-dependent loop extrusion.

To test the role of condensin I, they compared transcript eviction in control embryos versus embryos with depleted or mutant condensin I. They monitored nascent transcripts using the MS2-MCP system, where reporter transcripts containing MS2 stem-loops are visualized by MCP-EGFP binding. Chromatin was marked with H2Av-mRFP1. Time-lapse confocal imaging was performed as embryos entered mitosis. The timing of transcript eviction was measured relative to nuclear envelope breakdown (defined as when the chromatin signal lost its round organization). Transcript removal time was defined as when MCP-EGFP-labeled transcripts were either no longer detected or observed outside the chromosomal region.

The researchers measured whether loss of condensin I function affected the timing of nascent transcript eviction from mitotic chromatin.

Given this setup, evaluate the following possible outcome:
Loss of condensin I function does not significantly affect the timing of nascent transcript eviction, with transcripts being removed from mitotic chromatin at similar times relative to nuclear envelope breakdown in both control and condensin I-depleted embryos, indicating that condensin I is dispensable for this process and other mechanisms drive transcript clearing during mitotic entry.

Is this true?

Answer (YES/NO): YES